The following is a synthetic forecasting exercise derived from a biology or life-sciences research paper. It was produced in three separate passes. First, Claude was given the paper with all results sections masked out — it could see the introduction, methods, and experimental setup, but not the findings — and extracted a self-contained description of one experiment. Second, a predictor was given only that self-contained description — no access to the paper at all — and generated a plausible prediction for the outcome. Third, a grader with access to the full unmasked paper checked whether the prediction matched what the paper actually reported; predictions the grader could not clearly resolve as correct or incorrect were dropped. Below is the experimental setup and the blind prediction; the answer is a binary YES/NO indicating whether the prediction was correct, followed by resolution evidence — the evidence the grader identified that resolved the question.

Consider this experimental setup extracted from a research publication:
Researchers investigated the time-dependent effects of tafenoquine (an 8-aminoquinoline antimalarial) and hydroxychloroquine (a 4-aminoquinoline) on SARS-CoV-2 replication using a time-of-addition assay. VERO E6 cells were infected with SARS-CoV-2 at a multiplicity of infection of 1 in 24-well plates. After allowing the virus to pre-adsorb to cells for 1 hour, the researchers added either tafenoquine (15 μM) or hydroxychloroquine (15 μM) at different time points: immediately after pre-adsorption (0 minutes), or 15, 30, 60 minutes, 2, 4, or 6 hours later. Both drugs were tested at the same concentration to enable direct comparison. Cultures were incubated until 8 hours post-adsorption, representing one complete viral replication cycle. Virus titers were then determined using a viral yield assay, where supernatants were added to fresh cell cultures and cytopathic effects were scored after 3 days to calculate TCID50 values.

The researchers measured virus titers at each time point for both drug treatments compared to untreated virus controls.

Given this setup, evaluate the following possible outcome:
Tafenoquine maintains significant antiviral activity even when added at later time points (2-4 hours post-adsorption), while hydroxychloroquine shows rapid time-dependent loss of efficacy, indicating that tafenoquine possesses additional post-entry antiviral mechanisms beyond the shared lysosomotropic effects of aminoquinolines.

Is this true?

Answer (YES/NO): NO